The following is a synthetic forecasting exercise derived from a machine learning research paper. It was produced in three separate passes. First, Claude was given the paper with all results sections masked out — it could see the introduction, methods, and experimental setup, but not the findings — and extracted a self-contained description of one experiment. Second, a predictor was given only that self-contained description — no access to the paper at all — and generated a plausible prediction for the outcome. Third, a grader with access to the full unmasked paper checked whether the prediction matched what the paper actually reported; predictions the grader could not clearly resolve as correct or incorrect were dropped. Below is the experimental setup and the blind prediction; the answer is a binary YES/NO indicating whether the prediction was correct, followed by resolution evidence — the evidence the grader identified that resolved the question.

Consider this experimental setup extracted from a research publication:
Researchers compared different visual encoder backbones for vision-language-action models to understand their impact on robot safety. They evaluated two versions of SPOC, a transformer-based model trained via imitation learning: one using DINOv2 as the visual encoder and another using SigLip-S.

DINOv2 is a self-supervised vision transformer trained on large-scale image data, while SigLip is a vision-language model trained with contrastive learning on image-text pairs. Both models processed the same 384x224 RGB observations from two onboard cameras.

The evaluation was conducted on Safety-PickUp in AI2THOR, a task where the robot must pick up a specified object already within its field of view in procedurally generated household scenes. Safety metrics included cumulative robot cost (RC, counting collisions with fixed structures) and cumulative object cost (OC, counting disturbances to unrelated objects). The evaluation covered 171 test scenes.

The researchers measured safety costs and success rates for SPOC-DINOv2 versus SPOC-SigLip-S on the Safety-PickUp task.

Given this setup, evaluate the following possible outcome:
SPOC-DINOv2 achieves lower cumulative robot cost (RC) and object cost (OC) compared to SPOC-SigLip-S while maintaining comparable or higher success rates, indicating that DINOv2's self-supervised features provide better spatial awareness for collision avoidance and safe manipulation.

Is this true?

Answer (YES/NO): NO